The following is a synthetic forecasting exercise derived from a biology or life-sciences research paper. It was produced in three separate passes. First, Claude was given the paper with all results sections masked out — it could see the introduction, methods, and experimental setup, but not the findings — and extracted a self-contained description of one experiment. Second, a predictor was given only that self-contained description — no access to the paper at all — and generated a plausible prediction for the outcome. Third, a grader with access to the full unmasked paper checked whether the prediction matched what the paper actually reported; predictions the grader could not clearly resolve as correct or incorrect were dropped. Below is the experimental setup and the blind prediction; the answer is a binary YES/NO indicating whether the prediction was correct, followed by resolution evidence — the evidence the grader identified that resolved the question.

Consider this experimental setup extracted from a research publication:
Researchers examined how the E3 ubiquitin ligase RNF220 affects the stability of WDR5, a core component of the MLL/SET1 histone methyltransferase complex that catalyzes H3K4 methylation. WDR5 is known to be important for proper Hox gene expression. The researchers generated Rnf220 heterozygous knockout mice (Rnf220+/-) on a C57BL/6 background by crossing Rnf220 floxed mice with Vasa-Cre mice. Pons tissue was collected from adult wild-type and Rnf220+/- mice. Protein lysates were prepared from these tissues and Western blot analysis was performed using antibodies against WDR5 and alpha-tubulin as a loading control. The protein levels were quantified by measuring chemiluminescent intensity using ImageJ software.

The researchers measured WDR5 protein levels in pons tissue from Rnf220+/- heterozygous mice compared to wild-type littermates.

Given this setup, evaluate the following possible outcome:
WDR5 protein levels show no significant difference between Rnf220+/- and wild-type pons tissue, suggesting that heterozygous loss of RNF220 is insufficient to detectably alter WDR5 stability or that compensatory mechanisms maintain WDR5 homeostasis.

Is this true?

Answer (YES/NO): NO